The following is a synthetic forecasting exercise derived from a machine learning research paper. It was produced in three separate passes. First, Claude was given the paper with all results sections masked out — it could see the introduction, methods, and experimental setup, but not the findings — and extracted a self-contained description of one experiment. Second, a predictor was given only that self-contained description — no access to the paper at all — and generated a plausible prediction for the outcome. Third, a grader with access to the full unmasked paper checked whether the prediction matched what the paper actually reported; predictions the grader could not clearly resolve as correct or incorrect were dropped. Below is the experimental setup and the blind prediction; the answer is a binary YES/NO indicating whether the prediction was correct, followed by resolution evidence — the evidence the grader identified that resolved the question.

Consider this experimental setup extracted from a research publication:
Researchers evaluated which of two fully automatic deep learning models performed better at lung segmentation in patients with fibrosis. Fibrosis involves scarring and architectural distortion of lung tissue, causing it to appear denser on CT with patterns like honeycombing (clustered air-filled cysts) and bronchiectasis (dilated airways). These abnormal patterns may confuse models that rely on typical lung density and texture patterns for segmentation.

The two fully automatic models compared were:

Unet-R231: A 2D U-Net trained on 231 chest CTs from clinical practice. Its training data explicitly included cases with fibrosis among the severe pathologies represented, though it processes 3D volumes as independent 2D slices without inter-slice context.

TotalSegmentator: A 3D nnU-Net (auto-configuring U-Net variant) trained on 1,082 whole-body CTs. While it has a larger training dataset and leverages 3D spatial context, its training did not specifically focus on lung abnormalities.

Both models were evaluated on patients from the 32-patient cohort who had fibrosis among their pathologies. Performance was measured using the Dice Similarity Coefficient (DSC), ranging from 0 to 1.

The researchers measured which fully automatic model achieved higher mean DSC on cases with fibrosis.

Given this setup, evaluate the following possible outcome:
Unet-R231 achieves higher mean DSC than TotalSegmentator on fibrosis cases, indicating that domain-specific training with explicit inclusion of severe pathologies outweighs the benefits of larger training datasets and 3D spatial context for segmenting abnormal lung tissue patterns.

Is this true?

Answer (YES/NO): YES